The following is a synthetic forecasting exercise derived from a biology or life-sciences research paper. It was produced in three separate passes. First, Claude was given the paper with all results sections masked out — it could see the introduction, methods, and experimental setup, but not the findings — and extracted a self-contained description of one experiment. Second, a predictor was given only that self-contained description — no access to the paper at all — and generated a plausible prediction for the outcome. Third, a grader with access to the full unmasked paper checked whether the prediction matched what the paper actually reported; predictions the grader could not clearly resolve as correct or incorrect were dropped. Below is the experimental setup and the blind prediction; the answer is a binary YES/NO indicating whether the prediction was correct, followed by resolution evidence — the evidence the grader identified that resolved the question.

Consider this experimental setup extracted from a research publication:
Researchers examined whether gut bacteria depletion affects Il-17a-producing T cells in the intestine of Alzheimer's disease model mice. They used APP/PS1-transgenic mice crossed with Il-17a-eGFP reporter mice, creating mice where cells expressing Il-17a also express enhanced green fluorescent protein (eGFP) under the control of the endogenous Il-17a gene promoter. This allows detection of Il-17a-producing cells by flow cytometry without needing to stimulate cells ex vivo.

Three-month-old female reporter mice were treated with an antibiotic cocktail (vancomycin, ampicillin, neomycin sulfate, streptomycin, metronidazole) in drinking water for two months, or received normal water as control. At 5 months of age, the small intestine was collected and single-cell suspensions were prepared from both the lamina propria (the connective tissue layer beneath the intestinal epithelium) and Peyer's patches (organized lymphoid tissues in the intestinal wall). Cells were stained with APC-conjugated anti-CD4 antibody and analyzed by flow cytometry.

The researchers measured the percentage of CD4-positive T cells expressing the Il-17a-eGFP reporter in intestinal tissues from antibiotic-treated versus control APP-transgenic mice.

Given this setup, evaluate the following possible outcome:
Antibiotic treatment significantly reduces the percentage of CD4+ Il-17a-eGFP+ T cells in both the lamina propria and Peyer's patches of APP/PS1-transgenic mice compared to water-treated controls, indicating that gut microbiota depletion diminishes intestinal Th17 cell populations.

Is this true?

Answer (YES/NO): YES